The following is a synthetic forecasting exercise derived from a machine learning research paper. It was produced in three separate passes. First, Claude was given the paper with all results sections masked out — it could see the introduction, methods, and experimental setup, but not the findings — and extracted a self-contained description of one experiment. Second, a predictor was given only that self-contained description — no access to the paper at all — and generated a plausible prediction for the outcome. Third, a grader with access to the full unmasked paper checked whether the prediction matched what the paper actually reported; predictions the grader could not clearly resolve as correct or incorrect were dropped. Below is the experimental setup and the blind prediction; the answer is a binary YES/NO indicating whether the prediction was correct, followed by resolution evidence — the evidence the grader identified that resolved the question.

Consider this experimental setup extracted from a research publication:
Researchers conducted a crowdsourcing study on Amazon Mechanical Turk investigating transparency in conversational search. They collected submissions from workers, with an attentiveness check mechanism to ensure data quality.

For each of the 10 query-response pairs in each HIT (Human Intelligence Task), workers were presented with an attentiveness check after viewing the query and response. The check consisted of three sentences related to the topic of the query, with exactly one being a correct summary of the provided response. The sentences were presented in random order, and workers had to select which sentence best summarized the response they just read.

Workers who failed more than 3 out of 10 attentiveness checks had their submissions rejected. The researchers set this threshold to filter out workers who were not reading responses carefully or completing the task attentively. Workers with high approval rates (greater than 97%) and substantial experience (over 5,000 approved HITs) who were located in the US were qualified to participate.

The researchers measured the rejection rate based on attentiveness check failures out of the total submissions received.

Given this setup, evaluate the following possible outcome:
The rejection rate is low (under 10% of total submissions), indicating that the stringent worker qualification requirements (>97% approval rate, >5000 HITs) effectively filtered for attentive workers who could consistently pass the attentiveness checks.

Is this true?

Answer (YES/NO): NO